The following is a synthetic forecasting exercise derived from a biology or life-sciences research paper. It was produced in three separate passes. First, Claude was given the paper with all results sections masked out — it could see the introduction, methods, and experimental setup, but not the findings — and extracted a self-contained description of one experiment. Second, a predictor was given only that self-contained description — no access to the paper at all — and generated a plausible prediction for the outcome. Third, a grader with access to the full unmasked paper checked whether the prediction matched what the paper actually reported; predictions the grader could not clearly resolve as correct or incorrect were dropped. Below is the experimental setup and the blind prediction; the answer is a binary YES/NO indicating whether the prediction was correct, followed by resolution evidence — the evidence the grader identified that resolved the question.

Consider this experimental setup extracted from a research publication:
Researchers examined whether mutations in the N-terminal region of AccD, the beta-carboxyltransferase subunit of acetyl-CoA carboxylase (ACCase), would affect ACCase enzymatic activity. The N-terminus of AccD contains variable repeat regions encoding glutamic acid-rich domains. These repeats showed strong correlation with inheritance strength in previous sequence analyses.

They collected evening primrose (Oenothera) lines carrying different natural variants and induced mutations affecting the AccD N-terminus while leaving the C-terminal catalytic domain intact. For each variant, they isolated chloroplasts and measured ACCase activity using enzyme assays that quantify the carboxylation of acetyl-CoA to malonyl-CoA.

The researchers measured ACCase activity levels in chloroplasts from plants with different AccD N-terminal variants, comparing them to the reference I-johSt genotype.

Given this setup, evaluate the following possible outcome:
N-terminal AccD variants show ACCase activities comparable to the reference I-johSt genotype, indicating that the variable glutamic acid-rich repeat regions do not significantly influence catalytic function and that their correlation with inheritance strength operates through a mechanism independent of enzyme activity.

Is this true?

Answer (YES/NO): NO